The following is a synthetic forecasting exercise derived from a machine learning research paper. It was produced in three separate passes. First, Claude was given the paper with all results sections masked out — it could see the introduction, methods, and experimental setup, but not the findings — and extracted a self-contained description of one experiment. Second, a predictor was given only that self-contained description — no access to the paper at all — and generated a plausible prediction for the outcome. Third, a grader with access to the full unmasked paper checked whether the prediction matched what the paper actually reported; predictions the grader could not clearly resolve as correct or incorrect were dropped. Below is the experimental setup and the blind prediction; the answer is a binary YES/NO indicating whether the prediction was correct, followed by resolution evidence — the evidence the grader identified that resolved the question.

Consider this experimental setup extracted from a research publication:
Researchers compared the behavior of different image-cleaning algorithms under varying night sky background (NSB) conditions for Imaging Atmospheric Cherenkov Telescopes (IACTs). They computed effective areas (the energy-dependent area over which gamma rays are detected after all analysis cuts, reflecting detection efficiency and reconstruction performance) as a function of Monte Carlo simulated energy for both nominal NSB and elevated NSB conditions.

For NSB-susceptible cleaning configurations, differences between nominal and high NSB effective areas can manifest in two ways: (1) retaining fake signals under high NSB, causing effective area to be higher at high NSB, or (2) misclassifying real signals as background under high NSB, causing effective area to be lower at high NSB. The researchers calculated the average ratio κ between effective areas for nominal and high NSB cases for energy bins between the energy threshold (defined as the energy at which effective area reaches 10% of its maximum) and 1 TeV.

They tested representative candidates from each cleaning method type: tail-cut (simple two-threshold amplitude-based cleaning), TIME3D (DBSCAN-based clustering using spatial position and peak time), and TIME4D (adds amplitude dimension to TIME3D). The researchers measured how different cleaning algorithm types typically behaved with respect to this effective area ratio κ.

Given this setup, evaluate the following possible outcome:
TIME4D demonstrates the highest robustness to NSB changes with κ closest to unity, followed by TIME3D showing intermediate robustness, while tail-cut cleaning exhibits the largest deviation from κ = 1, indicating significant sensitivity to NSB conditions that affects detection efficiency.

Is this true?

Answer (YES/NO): NO